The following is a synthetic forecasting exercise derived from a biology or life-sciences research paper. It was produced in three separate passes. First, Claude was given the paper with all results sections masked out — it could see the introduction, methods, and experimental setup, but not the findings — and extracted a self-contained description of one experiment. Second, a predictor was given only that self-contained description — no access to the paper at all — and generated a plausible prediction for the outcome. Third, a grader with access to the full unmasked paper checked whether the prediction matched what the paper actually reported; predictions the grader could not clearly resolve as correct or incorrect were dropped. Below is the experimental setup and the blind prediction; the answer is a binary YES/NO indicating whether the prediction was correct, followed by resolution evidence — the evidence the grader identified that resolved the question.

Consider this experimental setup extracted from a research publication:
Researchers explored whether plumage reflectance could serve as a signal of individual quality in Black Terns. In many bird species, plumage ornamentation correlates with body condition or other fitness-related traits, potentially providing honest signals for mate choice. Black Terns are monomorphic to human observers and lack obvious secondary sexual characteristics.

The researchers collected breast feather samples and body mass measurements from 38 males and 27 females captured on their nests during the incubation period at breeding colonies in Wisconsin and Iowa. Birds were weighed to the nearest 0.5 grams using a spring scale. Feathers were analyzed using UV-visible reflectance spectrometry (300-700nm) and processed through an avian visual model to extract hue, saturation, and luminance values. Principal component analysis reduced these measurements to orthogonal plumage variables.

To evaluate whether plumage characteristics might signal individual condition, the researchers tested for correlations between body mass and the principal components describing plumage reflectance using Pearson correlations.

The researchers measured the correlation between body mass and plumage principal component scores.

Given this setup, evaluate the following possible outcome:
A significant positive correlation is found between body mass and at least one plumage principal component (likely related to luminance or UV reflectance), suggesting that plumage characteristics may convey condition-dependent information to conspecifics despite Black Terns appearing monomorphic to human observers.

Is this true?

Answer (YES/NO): NO